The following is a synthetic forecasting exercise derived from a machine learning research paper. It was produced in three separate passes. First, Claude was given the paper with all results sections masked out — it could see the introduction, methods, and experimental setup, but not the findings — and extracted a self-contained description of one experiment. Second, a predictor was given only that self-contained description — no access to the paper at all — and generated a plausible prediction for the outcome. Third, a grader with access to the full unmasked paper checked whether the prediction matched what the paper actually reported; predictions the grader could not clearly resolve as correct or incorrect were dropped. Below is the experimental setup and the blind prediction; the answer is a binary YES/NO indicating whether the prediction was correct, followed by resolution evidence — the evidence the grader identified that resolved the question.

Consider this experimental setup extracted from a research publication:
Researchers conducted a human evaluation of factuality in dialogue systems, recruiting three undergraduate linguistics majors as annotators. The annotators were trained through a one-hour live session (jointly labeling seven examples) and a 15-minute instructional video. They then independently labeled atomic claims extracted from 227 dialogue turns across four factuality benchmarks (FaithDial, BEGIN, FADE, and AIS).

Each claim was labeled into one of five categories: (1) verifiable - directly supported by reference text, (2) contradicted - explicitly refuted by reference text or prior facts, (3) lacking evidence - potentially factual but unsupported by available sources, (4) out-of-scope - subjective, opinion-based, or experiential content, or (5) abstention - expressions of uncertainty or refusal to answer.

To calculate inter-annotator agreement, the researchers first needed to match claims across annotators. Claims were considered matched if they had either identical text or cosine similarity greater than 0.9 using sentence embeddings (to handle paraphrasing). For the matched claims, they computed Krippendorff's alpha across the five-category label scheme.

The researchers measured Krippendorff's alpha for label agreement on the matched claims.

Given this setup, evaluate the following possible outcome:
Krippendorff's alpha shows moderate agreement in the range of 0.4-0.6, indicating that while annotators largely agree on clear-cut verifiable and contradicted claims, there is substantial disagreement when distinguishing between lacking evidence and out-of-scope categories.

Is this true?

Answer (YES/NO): NO